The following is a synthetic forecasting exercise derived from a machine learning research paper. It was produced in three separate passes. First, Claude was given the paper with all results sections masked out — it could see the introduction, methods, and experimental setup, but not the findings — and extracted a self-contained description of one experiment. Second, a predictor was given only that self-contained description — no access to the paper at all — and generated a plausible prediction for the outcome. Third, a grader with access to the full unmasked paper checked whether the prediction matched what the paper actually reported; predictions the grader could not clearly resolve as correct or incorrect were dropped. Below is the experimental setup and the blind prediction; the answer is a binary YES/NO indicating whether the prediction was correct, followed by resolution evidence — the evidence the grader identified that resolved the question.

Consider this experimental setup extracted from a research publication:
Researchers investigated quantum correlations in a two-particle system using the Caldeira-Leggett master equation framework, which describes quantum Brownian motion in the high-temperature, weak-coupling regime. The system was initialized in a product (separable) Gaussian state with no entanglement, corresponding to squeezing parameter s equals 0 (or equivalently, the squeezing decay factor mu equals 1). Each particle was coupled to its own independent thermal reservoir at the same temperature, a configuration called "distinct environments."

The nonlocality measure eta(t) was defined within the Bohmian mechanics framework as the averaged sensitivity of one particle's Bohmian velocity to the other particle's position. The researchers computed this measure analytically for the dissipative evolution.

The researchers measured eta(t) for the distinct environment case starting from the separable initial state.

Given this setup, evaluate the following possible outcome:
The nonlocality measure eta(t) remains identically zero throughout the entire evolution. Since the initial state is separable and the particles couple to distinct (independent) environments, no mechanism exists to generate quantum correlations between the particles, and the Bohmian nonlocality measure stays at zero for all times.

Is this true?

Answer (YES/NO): YES